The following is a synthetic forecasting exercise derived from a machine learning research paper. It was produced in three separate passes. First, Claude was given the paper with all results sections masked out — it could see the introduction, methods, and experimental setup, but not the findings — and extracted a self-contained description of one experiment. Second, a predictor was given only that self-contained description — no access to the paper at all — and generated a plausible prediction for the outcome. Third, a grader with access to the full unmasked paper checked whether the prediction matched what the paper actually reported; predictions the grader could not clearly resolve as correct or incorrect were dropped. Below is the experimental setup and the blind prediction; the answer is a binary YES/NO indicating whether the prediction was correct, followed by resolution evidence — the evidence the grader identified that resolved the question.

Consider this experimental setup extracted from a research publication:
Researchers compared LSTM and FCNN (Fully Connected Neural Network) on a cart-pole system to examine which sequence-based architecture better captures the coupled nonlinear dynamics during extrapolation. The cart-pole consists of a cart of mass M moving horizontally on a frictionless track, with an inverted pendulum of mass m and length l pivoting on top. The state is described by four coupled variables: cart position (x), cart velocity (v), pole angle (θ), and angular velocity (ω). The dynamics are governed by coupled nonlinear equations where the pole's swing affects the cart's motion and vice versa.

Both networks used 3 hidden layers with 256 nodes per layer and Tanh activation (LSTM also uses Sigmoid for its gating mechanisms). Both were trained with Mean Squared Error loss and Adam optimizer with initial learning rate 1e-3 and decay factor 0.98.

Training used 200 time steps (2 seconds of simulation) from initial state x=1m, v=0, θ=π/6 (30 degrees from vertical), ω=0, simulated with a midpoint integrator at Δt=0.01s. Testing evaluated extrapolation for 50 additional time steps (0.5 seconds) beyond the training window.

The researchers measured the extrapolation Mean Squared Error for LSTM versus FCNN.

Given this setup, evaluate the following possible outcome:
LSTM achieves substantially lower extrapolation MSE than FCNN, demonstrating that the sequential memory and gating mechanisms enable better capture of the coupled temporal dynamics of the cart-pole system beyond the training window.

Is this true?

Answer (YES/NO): NO